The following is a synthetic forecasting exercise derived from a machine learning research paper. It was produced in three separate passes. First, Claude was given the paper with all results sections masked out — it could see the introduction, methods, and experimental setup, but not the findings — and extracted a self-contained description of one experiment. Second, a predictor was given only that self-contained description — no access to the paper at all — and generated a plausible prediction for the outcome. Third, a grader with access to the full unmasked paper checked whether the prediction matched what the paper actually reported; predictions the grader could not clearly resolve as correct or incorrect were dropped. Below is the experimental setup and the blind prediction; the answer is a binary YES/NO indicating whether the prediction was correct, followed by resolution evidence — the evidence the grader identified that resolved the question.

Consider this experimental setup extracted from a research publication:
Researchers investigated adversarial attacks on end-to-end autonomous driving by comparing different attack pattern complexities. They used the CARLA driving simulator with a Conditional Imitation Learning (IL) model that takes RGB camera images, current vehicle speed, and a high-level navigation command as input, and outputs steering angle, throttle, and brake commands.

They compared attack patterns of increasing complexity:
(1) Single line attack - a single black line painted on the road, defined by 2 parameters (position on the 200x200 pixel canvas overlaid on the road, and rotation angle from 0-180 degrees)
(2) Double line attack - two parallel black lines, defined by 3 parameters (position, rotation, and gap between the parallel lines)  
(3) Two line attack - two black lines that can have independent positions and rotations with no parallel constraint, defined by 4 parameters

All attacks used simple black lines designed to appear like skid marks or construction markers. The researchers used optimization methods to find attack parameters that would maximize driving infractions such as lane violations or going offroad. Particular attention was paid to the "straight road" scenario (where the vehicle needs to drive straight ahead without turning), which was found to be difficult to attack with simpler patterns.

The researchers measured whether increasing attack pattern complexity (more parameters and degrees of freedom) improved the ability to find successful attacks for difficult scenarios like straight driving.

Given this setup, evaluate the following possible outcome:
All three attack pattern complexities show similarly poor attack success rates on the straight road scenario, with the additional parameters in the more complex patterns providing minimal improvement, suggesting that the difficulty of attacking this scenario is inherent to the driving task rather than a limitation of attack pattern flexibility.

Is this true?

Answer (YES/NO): NO